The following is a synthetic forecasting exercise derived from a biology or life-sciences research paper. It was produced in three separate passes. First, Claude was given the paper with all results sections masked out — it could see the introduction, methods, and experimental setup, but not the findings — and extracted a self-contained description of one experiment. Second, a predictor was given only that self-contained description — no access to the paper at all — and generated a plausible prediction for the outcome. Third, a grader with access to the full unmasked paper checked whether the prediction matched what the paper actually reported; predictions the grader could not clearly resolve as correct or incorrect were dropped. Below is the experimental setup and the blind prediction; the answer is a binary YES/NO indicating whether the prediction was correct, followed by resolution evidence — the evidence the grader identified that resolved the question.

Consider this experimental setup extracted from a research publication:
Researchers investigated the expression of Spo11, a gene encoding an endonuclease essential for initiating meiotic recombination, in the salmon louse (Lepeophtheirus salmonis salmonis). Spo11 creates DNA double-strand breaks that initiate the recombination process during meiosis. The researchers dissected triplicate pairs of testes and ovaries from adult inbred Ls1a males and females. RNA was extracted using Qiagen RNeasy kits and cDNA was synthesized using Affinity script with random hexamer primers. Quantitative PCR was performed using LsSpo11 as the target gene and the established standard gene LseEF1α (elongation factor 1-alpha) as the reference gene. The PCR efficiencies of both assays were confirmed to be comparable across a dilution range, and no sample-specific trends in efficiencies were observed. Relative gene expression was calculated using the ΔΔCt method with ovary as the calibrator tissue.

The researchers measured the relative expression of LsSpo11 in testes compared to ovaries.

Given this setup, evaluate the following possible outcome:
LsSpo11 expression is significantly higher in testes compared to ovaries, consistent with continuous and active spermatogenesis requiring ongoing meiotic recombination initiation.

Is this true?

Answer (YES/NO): YES